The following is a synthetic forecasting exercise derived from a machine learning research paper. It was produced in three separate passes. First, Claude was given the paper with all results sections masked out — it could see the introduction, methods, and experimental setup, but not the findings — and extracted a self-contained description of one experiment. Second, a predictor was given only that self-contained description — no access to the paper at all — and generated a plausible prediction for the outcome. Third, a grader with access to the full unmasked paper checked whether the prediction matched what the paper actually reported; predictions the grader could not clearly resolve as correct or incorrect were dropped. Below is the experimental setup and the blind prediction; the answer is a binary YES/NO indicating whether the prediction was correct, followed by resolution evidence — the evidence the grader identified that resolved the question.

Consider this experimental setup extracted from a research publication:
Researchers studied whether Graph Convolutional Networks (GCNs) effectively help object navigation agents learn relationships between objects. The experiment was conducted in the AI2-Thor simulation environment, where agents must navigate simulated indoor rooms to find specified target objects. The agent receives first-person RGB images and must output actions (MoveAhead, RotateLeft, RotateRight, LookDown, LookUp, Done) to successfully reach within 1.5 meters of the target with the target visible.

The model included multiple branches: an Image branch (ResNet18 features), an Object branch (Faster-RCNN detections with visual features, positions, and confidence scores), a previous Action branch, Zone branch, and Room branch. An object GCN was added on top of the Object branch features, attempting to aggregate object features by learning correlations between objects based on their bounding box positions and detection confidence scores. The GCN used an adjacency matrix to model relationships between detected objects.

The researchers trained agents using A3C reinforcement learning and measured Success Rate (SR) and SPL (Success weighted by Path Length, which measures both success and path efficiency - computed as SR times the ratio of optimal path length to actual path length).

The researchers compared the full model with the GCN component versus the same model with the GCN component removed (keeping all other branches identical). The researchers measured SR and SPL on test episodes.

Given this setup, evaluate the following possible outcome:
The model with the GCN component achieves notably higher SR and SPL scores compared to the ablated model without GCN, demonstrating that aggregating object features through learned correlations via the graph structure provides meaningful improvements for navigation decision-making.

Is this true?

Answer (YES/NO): NO